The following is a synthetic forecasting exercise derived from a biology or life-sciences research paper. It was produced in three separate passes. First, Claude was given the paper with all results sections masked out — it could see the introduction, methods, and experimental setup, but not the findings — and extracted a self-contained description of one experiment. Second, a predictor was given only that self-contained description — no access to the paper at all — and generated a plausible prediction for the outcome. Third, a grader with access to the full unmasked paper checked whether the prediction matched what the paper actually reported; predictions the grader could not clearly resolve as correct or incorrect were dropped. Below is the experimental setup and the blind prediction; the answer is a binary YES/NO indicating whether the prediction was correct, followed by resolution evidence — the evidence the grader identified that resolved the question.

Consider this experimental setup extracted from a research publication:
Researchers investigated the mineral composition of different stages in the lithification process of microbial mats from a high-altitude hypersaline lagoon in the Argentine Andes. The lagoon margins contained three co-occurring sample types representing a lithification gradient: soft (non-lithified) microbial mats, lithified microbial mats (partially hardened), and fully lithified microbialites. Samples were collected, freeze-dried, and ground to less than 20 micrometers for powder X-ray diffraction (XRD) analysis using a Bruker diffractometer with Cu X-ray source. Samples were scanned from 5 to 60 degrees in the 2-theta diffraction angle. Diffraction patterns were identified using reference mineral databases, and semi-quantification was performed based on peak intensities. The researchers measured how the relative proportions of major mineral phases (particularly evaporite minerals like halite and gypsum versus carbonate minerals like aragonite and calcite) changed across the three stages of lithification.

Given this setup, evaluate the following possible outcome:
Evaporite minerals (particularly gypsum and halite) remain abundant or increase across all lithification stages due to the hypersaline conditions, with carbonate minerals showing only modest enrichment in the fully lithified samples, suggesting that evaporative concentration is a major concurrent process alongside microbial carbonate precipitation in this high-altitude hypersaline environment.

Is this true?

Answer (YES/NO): NO